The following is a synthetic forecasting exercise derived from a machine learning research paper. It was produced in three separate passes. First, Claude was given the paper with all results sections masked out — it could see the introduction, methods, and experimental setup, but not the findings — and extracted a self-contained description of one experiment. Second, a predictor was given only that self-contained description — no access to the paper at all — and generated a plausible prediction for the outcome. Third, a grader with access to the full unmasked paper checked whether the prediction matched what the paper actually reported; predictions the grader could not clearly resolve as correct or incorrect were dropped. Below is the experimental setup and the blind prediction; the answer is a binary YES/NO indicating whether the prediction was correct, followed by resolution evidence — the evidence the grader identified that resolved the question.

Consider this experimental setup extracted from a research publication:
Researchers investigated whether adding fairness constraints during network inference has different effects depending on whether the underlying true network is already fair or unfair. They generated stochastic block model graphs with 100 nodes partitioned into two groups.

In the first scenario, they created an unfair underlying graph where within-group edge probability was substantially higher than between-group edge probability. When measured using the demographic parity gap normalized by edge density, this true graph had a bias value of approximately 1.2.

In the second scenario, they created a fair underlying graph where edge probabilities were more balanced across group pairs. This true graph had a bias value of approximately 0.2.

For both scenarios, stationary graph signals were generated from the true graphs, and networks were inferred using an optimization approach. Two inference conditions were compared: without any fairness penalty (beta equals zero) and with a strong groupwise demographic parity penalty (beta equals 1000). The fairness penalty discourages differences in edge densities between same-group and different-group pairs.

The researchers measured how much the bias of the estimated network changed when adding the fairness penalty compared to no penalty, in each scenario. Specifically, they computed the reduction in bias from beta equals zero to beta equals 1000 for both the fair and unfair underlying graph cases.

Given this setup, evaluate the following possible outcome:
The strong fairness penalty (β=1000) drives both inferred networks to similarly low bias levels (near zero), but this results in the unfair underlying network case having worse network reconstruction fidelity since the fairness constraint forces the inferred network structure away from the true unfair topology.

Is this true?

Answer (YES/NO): NO